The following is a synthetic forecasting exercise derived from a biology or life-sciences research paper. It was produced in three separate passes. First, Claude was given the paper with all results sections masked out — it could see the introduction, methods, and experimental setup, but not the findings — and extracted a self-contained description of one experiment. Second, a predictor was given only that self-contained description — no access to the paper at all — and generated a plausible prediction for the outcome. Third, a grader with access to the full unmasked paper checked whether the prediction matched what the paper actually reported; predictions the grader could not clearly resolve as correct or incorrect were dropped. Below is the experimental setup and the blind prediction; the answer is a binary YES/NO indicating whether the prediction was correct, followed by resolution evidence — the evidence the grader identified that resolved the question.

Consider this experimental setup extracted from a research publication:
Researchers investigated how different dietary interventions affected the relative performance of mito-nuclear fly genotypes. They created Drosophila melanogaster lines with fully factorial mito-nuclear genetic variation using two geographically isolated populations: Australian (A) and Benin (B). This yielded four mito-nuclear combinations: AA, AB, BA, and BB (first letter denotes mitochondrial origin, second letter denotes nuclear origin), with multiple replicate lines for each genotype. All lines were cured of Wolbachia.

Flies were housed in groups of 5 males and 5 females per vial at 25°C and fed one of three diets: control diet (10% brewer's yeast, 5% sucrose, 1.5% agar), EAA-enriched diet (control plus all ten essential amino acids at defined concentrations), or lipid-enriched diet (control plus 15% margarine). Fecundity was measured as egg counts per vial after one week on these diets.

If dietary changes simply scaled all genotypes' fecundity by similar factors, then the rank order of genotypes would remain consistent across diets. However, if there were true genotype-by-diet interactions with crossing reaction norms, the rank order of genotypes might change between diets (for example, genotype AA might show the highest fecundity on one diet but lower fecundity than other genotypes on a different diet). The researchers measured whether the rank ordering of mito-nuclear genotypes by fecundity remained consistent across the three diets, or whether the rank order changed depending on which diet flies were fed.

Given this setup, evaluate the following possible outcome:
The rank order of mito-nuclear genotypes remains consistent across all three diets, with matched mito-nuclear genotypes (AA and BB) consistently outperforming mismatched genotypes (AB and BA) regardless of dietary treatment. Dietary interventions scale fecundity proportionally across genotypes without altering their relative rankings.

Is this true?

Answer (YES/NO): NO